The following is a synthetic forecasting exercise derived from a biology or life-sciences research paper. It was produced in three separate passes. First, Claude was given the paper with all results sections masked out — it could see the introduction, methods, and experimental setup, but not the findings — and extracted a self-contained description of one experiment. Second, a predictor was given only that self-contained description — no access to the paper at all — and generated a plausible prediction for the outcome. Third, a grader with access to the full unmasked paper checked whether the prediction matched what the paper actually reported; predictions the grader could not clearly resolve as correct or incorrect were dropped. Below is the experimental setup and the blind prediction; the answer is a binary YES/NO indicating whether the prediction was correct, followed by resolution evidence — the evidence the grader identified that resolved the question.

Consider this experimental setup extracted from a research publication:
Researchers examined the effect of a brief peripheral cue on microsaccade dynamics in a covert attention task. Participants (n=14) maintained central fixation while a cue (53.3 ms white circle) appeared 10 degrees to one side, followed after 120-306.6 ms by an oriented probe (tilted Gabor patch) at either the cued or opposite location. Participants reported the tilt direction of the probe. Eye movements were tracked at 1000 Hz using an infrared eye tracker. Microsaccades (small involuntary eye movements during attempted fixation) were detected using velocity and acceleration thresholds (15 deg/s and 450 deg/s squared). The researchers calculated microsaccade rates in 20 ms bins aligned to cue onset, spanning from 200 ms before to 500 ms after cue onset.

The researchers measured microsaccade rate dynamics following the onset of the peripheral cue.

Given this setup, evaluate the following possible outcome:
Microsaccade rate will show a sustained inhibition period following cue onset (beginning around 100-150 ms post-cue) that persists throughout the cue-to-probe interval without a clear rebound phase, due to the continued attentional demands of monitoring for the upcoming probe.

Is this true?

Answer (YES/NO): NO